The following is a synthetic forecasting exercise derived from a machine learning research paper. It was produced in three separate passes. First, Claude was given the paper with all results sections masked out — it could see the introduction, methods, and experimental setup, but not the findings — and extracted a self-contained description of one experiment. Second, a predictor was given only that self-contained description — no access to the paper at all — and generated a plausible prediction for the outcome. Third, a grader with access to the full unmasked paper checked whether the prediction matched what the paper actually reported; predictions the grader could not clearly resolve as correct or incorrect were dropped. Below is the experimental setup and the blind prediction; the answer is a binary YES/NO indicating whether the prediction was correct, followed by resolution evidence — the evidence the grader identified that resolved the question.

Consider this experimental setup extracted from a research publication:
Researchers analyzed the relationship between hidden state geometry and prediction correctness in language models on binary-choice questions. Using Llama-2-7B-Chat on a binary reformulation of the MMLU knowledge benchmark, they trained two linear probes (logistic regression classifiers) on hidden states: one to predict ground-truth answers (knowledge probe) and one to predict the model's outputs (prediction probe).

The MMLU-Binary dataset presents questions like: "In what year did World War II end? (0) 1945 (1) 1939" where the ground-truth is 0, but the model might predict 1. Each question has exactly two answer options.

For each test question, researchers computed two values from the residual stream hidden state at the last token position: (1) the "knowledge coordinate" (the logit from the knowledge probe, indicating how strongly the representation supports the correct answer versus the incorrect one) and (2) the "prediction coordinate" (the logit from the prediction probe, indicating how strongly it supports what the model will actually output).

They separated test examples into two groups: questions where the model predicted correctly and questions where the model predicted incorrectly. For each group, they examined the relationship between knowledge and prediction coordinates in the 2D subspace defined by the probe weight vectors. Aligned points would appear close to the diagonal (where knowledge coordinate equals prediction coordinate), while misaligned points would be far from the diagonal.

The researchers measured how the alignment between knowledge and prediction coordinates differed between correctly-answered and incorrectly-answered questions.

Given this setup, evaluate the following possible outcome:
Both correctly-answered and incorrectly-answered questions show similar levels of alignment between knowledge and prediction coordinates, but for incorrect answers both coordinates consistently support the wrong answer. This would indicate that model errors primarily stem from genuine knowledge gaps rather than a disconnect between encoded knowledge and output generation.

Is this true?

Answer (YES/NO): NO